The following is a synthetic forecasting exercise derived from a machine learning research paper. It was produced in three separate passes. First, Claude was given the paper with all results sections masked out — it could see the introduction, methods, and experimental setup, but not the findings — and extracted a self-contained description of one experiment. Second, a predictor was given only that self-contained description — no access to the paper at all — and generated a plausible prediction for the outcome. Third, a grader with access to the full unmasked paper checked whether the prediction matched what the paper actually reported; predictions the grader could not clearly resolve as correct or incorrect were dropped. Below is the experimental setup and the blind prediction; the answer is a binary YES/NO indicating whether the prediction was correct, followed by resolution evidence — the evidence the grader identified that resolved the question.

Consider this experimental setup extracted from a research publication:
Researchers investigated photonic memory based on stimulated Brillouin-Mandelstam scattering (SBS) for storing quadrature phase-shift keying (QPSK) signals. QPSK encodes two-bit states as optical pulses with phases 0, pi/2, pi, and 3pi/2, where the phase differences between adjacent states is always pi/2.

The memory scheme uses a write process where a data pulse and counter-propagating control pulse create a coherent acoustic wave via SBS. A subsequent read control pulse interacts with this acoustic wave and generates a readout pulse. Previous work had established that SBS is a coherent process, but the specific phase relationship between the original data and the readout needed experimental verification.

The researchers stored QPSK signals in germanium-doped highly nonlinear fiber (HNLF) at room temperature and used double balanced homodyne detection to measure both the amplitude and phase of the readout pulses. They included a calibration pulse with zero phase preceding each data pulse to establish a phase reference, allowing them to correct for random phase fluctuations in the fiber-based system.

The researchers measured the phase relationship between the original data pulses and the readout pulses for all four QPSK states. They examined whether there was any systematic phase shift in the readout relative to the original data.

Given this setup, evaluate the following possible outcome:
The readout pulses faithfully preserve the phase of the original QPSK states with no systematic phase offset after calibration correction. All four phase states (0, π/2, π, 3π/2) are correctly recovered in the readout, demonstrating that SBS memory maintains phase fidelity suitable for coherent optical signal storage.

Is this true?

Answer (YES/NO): NO